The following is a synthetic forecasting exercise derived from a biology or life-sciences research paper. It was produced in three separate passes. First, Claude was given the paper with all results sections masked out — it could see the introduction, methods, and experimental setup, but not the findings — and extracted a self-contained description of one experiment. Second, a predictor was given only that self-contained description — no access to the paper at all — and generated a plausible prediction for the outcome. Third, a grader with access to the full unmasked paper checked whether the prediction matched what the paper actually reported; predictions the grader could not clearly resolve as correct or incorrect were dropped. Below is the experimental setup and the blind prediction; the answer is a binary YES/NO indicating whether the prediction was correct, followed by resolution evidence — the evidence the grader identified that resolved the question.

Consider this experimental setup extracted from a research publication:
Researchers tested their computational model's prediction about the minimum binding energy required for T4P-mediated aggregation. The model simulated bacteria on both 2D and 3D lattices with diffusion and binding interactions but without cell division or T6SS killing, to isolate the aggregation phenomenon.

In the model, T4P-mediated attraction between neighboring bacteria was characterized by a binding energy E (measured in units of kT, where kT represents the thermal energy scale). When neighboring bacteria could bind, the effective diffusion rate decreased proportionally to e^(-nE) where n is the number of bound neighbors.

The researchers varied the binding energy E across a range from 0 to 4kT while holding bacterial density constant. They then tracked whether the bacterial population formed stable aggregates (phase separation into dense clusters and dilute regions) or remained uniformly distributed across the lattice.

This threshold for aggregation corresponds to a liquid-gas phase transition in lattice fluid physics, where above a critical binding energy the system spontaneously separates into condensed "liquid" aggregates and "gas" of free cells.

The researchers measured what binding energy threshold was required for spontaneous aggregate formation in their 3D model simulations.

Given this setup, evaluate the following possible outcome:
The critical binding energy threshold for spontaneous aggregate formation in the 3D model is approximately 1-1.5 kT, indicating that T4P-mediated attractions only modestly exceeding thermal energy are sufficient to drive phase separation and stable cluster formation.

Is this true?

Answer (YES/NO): NO